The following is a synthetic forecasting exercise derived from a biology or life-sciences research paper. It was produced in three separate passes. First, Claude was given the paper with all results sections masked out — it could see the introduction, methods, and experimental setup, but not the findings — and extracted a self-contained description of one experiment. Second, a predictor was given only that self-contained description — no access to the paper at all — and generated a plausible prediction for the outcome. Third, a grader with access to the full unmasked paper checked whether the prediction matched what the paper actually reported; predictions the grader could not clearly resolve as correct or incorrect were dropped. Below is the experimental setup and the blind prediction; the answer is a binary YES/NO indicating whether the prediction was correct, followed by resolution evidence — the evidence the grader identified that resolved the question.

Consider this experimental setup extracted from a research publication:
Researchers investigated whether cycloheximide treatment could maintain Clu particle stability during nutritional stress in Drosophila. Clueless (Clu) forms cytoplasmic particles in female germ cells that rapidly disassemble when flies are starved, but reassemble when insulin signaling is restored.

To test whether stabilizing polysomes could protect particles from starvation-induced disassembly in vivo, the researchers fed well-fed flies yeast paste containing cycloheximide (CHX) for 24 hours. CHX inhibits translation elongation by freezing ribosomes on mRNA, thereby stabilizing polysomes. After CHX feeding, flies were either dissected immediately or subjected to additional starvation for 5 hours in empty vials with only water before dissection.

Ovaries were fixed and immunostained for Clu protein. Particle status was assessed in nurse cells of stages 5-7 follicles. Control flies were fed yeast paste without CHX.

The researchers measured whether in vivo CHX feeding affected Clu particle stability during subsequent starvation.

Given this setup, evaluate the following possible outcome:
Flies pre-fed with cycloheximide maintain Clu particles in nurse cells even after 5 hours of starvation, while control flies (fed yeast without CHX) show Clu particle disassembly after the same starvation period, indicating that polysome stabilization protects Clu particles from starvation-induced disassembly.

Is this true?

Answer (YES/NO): YES